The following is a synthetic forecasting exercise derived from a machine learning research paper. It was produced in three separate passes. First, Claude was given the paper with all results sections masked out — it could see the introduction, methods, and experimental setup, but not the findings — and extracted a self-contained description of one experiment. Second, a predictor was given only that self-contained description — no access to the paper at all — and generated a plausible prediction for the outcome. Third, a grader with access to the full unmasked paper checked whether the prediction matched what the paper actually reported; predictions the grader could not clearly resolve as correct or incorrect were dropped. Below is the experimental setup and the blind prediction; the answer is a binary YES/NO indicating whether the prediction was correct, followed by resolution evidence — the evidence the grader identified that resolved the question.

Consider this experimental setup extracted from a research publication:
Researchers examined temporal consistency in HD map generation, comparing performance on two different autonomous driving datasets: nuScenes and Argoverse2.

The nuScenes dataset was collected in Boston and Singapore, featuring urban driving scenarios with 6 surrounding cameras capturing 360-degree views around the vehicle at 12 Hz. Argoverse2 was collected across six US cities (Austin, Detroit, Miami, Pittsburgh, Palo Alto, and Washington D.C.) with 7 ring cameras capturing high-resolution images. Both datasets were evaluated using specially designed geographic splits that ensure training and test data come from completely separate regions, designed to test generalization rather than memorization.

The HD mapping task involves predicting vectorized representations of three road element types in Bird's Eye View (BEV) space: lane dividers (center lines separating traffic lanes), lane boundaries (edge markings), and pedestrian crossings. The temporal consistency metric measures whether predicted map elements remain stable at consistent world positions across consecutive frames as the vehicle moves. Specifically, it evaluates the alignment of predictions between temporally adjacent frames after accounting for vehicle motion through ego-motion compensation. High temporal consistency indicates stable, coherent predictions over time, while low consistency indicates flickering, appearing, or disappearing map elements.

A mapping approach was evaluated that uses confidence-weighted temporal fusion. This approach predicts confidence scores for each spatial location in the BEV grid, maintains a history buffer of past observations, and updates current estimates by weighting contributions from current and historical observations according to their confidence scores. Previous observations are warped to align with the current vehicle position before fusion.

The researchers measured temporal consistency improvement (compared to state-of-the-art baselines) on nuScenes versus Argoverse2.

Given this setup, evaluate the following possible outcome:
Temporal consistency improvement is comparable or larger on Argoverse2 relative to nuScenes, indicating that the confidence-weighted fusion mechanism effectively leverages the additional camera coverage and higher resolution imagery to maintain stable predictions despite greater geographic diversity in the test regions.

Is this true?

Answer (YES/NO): NO